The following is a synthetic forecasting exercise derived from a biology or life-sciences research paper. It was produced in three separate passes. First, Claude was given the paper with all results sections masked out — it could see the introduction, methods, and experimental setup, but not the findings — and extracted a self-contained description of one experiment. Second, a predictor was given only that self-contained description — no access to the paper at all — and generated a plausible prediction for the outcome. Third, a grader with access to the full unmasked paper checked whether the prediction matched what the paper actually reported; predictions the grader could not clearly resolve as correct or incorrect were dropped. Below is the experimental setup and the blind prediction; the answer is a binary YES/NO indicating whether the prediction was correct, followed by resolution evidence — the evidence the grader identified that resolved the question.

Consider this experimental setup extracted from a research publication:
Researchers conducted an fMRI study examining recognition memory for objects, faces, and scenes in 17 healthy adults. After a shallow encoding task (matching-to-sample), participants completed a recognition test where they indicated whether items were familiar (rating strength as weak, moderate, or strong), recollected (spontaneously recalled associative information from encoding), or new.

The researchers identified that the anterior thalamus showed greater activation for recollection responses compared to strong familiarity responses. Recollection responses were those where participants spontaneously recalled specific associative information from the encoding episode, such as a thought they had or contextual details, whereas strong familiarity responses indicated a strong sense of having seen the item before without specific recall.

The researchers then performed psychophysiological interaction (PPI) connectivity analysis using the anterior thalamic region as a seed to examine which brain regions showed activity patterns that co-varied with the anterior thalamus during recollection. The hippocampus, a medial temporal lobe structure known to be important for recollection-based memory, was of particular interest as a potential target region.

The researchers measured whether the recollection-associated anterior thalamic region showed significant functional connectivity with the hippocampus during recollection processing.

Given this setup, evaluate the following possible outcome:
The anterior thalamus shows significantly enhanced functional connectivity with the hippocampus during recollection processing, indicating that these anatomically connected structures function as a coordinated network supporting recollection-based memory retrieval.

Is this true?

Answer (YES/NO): NO